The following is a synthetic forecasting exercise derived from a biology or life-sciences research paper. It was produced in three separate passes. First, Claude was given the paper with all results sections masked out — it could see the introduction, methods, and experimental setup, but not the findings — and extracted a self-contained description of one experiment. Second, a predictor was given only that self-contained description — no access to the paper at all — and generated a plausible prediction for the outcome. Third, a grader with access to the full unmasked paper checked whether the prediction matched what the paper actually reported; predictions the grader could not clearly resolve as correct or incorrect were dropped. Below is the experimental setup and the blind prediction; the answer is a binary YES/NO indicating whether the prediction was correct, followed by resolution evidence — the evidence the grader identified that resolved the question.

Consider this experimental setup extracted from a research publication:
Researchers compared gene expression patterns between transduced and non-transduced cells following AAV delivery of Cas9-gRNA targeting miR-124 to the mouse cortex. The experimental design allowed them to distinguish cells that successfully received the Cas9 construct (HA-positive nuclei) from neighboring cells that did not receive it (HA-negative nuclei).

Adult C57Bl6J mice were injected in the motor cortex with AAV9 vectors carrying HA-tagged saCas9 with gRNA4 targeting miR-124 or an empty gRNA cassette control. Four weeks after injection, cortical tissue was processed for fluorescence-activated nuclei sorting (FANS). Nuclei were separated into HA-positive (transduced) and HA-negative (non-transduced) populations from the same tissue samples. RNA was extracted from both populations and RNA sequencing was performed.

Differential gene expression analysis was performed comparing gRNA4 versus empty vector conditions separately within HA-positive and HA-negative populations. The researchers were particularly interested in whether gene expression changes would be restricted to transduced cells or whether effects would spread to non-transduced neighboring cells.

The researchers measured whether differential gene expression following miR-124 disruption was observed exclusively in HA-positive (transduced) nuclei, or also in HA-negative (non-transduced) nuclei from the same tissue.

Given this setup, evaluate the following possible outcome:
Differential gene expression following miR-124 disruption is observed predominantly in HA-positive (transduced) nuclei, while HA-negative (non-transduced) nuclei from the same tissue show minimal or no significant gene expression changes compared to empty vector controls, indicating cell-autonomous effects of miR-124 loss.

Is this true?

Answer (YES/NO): YES